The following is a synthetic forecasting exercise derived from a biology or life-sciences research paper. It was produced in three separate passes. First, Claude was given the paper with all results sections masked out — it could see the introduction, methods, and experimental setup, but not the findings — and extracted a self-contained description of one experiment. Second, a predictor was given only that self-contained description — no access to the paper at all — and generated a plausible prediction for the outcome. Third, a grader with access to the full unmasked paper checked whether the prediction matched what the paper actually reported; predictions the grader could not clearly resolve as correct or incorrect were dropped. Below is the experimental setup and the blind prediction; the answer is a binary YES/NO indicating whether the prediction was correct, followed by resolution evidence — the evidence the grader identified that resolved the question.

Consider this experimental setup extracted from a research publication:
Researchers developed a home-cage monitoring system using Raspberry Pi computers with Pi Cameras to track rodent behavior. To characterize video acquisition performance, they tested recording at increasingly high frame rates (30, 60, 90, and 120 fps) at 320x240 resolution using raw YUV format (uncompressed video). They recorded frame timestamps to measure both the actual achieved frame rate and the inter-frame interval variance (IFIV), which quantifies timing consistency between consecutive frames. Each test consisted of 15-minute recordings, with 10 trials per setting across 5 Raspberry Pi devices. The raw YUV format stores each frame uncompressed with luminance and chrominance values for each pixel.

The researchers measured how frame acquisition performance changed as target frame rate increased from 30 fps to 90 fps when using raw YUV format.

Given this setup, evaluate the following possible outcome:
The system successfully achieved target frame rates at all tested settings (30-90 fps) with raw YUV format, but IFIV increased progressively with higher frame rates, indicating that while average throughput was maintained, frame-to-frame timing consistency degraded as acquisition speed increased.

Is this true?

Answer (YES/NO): NO